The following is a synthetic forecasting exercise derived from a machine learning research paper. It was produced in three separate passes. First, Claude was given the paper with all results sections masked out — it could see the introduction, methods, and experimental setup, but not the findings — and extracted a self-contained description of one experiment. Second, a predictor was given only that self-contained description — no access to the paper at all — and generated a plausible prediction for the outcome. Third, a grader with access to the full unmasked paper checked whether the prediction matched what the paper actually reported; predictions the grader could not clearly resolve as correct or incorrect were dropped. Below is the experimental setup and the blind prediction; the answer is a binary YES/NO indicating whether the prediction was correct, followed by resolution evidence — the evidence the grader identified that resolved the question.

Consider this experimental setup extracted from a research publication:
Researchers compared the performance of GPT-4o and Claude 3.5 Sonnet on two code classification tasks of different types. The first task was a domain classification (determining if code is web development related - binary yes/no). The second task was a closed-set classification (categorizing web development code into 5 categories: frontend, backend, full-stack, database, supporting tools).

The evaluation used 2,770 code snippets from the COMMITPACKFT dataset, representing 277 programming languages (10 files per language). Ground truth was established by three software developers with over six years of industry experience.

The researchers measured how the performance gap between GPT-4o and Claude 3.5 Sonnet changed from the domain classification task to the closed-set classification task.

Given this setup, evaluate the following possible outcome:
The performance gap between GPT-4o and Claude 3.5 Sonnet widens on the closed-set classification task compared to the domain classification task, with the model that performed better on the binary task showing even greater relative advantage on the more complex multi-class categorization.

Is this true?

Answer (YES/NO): NO